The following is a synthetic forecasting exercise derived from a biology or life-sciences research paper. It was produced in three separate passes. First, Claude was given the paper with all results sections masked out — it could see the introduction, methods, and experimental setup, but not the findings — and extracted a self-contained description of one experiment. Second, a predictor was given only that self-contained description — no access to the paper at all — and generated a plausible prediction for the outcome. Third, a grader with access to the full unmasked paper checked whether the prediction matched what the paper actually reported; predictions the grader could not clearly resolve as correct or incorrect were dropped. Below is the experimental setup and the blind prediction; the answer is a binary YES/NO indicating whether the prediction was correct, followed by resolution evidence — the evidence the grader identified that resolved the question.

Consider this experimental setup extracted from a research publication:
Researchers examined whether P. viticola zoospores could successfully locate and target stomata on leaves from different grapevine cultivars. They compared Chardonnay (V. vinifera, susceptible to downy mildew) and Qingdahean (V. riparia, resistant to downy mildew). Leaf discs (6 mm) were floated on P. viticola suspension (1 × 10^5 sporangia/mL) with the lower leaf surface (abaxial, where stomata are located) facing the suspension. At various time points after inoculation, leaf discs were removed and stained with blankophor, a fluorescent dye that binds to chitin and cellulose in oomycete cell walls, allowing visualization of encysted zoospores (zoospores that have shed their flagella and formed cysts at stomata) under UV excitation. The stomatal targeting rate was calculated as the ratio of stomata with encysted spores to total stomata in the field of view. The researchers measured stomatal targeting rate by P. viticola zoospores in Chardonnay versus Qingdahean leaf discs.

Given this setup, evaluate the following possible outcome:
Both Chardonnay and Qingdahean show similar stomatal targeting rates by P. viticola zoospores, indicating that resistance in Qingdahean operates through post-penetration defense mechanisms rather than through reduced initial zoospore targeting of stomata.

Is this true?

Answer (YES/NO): NO